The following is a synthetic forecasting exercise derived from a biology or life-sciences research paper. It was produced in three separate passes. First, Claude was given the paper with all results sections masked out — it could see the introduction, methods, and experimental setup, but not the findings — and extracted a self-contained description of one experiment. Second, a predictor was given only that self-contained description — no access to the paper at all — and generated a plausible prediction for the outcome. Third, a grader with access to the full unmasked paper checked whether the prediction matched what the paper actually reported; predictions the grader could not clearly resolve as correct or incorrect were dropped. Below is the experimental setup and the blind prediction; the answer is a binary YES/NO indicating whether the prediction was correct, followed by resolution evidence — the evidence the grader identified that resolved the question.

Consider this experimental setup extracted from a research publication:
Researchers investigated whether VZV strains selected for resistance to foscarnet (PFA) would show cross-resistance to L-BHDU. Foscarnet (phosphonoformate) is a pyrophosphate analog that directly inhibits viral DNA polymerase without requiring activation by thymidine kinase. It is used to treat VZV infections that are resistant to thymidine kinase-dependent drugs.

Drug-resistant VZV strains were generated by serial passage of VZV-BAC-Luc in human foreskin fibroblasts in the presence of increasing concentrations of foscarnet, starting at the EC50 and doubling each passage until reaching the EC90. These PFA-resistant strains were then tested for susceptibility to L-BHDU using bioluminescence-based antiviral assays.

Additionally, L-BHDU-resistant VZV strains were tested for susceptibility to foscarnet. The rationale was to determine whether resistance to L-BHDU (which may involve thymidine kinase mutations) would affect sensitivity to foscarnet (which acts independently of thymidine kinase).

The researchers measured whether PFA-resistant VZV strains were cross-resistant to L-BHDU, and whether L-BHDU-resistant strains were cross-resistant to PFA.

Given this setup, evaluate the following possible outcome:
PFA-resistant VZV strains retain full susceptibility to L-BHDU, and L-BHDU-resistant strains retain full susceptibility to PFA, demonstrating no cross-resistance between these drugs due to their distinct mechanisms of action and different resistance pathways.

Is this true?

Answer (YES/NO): YES